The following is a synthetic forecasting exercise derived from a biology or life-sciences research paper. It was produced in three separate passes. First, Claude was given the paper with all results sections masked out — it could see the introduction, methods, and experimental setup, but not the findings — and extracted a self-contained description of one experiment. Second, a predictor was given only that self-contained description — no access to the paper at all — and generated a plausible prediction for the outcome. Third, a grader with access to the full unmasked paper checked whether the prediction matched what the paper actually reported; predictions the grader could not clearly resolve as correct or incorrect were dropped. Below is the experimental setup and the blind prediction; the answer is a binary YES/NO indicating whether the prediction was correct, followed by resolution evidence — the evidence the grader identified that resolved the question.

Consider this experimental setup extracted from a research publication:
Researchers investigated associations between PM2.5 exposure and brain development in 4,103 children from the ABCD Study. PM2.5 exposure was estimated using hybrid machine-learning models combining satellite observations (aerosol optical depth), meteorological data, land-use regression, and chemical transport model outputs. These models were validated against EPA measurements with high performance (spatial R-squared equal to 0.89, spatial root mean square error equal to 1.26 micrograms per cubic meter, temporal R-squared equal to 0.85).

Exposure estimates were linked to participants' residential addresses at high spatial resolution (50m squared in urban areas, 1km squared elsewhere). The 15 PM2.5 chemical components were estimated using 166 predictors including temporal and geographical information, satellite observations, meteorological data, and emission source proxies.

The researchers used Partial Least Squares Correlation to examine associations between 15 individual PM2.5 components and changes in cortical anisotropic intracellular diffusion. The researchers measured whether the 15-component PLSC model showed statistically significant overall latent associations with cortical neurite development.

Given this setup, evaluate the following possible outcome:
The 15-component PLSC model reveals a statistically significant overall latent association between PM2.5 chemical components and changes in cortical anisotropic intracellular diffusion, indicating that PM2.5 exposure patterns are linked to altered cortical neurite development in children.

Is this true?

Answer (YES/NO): YES